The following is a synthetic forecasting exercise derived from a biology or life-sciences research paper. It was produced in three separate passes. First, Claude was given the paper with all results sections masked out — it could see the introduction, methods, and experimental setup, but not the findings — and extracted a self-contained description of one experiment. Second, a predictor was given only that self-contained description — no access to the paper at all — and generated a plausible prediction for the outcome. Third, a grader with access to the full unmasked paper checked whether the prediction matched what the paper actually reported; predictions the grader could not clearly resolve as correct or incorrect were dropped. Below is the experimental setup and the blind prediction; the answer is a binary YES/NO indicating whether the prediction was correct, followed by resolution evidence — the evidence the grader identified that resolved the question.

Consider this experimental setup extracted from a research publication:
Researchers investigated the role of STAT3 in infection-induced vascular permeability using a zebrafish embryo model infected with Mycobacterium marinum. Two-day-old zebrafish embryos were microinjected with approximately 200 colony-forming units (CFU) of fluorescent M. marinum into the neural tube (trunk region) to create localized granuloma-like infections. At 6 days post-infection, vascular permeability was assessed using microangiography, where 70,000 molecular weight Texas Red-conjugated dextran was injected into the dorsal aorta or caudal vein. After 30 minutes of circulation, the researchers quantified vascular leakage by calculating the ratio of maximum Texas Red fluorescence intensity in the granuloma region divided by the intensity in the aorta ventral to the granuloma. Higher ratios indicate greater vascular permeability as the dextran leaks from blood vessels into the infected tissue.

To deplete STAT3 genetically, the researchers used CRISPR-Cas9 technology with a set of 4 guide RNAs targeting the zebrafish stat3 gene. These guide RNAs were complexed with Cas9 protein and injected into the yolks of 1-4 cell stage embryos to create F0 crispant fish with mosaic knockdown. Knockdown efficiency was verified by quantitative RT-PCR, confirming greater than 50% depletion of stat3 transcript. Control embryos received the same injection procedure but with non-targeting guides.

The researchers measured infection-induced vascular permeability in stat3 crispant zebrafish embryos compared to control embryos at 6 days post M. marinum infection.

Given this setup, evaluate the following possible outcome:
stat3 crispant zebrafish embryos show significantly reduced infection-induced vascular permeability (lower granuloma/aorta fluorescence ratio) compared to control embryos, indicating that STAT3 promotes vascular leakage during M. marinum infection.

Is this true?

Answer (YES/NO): YES